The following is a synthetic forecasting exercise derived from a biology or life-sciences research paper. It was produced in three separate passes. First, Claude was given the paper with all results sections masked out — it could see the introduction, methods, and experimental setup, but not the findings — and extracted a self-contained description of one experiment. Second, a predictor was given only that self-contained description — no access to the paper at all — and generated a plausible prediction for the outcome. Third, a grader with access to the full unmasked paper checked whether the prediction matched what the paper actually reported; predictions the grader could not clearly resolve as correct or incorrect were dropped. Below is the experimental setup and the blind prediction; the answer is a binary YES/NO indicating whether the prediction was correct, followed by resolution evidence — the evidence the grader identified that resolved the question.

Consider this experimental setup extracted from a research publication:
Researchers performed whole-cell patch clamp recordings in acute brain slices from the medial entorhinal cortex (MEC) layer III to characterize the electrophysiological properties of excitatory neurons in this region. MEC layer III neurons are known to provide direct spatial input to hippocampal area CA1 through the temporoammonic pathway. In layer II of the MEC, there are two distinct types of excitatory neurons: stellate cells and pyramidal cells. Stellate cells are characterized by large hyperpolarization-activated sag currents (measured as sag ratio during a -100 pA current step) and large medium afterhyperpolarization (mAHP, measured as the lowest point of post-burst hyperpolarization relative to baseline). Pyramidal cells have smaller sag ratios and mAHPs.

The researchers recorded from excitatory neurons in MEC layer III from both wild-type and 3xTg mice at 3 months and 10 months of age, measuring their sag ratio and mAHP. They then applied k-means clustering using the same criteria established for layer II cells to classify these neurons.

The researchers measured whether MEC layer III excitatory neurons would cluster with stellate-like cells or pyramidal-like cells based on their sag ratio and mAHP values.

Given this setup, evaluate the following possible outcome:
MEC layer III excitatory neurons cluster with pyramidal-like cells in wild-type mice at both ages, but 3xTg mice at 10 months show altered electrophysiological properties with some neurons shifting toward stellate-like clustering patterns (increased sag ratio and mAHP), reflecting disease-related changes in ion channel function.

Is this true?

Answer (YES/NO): NO